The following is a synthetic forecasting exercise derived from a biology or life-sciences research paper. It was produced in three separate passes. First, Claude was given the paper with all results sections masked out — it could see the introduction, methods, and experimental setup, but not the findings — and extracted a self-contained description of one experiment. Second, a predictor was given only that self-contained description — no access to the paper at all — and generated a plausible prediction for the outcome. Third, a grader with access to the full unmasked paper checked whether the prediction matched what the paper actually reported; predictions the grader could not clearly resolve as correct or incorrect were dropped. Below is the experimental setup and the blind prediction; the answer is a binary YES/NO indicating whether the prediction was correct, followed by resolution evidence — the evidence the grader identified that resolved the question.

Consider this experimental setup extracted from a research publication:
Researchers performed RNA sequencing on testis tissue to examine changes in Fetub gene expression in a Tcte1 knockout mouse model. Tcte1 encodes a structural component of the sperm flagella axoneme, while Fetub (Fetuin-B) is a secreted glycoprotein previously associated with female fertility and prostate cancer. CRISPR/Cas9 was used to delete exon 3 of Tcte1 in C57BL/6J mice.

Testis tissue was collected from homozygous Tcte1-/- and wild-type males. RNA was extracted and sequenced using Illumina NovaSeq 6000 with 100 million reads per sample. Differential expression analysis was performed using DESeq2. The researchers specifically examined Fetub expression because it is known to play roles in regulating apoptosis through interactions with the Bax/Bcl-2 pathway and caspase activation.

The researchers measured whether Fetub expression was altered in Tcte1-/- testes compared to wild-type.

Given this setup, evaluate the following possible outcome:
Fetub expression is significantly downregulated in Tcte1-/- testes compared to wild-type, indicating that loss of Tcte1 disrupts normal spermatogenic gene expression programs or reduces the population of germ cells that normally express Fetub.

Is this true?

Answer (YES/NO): NO